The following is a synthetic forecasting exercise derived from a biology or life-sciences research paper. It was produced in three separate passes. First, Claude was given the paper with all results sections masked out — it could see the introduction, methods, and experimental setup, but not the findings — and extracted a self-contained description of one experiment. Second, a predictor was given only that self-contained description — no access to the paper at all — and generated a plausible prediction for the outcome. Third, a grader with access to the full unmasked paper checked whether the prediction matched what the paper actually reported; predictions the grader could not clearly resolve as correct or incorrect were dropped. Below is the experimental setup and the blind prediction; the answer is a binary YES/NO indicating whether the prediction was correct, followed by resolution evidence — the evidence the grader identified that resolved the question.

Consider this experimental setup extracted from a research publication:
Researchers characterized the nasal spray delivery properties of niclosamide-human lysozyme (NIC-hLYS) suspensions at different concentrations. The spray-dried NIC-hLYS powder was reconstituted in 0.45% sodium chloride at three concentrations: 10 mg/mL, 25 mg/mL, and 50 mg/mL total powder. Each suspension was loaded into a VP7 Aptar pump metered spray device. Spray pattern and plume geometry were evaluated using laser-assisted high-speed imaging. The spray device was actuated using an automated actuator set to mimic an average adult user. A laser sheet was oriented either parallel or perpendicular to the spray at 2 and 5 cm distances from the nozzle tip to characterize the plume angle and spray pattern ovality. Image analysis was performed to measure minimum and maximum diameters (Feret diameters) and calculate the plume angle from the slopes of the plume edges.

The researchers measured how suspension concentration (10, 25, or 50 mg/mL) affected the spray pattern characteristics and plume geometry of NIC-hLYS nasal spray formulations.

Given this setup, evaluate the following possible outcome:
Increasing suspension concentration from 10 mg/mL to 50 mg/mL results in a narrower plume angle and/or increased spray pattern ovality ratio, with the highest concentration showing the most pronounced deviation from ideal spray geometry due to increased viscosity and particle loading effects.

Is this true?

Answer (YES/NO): NO